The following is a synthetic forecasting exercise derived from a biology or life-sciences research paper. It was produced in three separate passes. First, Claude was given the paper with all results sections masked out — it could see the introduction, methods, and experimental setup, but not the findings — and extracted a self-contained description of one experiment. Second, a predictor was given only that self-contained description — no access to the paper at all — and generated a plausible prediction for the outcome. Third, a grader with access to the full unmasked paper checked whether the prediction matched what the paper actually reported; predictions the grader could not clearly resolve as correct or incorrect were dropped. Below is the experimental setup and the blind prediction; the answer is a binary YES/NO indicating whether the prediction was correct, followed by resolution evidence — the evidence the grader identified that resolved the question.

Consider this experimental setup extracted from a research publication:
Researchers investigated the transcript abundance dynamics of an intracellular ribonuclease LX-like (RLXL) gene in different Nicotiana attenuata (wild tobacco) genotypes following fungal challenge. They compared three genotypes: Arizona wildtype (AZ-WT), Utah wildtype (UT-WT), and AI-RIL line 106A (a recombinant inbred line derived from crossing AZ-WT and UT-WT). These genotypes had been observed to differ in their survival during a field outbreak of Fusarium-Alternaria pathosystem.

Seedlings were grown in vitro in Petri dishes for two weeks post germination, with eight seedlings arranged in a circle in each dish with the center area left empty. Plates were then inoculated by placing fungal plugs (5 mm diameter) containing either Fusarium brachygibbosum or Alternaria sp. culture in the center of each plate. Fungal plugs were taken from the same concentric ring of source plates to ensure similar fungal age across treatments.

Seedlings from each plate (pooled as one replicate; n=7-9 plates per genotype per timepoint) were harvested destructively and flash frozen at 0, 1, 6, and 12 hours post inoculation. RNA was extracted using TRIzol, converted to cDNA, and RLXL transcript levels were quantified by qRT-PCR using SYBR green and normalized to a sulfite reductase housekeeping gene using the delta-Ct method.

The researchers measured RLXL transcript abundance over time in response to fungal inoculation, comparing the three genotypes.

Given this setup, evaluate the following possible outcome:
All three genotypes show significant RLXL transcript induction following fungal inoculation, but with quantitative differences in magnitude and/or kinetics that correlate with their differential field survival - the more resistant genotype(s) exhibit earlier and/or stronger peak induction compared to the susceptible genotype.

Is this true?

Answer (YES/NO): NO